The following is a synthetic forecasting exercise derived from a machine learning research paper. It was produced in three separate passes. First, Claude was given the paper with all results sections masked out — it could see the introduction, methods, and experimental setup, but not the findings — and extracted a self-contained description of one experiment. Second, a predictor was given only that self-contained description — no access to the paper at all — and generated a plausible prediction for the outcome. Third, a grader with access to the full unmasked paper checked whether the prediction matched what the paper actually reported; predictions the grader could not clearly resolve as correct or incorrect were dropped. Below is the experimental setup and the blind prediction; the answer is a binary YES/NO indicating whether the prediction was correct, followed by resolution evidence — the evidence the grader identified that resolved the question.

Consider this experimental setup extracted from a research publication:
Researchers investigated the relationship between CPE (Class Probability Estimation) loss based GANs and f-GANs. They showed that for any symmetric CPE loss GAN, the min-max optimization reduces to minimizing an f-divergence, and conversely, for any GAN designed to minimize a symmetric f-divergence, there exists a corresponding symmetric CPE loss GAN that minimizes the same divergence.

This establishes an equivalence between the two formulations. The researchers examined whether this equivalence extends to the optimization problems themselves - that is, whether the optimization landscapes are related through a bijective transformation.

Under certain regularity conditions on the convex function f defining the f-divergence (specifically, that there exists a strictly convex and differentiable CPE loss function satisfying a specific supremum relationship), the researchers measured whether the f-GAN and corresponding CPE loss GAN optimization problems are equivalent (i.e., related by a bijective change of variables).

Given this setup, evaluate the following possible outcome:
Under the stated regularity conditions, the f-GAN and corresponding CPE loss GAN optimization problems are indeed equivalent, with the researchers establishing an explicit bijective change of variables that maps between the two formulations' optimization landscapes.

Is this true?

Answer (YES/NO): YES